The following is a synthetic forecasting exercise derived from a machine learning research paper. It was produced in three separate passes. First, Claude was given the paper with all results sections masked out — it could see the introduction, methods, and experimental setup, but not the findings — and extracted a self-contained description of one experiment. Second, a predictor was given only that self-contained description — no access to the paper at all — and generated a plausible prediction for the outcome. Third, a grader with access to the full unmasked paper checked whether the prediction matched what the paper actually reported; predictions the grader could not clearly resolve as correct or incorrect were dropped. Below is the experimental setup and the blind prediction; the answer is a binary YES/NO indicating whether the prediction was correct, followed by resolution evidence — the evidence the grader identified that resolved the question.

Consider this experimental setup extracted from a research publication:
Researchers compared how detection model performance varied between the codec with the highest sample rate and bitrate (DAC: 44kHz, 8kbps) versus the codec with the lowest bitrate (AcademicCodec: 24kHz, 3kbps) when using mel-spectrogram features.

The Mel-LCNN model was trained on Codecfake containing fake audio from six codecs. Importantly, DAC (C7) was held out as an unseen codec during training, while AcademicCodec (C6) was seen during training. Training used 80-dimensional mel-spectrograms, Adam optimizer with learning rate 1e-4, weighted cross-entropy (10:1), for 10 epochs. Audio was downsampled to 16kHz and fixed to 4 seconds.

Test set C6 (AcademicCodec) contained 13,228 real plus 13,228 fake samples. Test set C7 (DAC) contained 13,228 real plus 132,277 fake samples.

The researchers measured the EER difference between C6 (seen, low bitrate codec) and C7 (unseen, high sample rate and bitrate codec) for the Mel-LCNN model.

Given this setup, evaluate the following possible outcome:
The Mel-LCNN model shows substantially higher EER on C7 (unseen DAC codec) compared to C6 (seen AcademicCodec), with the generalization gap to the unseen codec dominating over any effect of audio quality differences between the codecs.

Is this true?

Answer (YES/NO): YES